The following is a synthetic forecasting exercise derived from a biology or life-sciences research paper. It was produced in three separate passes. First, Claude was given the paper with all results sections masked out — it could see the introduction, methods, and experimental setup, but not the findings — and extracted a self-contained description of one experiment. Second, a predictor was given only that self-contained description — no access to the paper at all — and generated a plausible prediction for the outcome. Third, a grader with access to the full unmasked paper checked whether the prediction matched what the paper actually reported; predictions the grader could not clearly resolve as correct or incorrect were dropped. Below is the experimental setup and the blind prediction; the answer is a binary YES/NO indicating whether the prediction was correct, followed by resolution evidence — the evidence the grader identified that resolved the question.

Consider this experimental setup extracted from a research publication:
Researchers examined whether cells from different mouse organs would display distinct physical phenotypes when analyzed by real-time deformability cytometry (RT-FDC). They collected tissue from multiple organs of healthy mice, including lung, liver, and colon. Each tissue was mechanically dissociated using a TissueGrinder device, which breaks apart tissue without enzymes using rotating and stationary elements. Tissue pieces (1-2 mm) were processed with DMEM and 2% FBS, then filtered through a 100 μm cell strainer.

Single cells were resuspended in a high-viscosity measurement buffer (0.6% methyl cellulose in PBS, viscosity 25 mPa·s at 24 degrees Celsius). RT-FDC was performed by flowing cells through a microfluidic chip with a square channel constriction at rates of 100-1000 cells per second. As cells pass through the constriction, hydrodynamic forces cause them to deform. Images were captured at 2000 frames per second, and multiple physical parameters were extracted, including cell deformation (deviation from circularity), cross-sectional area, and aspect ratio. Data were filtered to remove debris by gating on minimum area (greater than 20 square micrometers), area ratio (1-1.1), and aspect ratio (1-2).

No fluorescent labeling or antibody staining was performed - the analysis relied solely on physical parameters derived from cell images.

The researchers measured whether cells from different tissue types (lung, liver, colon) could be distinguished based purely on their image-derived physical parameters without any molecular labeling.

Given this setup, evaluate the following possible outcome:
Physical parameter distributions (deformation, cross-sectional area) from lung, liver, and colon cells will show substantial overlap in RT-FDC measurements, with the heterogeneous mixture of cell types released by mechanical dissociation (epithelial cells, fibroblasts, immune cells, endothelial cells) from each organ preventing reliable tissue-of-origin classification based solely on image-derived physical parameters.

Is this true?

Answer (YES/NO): NO